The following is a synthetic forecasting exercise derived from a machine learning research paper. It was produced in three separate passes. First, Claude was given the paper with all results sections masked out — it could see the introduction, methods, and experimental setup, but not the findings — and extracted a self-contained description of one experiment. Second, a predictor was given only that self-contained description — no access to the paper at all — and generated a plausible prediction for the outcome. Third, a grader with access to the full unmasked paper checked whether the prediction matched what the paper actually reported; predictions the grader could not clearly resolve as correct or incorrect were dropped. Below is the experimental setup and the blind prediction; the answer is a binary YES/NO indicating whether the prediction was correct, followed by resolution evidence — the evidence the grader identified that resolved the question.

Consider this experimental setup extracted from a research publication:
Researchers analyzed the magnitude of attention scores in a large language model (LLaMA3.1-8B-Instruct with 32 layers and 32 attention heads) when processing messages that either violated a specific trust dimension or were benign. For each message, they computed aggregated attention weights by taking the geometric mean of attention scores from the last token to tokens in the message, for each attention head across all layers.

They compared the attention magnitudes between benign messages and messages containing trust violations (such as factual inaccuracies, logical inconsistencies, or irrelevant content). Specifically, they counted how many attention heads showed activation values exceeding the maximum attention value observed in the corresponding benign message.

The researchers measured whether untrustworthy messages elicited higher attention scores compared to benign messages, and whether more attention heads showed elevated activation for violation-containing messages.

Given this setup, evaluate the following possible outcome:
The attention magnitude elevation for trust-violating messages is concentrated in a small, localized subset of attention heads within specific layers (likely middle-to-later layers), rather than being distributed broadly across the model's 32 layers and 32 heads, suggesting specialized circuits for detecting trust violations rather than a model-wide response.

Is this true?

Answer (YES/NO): NO